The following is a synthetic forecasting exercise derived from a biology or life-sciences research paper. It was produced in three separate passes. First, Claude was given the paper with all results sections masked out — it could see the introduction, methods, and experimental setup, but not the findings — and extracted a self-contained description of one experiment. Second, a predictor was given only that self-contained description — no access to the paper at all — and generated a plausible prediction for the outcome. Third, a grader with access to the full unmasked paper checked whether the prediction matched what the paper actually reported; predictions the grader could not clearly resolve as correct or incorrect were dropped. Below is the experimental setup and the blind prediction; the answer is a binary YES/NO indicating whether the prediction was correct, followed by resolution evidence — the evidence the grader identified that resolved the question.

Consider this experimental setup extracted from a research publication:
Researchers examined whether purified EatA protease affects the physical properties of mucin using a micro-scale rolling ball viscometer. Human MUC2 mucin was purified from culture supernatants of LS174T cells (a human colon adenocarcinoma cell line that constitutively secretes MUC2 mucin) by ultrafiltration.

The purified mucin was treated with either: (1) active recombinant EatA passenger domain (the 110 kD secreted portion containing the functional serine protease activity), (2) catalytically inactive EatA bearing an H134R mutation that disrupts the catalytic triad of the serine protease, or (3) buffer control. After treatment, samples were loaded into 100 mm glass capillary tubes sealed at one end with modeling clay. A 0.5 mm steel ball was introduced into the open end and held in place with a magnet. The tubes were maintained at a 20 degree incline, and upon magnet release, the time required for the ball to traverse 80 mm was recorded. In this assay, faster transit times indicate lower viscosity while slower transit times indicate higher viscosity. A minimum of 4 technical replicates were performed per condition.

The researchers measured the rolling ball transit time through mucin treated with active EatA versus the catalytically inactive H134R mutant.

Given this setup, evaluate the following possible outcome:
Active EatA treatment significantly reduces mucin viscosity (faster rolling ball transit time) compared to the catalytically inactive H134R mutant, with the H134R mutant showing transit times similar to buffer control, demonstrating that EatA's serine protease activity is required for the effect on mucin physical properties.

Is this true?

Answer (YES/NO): YES